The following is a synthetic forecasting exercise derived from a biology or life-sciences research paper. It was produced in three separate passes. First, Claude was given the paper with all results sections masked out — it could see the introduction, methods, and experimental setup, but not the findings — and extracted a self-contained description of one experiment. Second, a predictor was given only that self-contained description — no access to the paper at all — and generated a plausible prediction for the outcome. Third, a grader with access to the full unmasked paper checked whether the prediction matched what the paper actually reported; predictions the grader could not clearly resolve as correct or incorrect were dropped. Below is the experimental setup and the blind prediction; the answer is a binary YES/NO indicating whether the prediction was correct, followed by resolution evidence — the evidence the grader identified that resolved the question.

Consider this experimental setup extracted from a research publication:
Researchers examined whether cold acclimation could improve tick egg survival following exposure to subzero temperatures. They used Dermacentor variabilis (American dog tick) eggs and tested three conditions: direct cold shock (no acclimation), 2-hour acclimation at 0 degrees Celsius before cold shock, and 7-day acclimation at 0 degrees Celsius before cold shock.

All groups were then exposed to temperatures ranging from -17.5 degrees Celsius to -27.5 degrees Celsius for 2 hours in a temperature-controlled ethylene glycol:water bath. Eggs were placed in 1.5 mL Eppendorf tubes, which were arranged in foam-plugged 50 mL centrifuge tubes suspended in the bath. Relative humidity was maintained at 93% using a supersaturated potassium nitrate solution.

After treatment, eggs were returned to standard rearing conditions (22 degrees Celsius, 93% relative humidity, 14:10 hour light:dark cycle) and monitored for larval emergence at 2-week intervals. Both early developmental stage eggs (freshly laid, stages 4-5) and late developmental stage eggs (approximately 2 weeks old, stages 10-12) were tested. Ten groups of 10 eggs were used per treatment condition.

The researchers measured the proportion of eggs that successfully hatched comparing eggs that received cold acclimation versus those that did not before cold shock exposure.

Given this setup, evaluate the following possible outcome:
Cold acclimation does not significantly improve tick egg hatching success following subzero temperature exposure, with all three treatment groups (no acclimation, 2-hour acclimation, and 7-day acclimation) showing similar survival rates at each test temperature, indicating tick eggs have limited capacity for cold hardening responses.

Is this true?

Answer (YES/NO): NO